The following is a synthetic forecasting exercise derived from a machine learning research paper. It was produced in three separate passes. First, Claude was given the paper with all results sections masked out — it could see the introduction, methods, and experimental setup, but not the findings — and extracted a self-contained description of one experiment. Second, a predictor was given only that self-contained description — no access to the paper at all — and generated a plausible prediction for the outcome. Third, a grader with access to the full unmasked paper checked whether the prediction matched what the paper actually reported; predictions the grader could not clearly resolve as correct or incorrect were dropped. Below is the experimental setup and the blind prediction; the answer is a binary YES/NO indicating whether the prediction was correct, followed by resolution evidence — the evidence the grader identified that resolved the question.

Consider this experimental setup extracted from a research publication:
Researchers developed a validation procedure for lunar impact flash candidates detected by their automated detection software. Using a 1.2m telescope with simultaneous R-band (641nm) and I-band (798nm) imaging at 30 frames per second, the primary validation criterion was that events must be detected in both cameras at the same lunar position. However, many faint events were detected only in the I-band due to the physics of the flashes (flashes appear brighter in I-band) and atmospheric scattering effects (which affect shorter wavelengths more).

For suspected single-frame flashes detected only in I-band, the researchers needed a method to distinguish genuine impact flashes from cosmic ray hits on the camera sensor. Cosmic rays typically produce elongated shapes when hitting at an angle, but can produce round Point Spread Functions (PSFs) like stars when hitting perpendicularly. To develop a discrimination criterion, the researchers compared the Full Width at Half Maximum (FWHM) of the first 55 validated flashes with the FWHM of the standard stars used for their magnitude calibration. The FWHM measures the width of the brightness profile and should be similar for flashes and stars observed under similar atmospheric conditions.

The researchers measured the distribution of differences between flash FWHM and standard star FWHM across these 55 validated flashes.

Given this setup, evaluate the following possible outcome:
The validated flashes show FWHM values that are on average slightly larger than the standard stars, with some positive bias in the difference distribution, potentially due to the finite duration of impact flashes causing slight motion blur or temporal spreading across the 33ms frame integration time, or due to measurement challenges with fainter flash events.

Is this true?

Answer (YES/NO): YES